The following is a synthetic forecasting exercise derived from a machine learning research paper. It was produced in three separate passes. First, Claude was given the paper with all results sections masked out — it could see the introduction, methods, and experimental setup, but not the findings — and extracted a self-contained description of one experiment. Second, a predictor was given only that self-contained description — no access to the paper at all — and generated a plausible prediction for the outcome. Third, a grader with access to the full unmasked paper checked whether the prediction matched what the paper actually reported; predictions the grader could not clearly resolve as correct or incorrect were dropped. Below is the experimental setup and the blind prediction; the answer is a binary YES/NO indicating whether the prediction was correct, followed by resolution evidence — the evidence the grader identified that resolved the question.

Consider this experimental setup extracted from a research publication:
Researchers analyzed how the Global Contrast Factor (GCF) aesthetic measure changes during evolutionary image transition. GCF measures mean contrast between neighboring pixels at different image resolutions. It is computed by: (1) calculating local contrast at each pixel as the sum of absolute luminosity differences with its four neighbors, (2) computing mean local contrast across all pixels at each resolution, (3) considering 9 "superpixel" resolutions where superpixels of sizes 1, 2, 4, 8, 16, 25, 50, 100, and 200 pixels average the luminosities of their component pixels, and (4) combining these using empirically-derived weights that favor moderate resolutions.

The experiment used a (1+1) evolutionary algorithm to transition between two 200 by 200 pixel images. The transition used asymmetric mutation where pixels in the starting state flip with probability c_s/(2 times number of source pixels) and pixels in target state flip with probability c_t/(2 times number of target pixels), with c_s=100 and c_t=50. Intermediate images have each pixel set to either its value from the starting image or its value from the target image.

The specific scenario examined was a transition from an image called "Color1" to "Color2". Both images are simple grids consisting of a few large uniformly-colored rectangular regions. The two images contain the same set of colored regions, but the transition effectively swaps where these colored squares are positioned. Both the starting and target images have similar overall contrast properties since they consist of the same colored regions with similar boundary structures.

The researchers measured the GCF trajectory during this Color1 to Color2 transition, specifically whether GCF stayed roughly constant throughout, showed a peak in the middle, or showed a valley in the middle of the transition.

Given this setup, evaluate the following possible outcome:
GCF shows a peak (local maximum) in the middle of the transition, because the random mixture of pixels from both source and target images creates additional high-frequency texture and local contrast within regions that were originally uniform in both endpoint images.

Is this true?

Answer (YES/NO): YES